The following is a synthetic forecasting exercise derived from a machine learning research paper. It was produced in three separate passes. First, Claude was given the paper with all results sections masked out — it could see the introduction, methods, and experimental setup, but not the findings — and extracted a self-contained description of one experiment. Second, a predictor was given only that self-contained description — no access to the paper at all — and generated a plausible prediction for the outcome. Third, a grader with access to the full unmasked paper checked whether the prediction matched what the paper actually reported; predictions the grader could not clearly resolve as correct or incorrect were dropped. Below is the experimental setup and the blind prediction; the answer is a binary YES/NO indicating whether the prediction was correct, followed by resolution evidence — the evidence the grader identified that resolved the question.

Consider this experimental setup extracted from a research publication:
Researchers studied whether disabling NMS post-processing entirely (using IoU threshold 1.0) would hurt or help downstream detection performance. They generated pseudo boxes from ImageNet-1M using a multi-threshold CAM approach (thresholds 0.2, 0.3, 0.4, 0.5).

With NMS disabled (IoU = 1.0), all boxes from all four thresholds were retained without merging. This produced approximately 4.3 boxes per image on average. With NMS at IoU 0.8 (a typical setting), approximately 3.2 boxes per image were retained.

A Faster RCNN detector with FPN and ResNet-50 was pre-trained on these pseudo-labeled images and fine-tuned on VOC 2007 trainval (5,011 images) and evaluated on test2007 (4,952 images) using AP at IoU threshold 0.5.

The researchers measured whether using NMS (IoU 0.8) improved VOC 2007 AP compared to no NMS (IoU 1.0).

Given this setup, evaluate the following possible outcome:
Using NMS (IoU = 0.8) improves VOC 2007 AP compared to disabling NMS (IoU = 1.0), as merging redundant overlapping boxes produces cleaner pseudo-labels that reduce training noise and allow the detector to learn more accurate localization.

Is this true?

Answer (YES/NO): YES